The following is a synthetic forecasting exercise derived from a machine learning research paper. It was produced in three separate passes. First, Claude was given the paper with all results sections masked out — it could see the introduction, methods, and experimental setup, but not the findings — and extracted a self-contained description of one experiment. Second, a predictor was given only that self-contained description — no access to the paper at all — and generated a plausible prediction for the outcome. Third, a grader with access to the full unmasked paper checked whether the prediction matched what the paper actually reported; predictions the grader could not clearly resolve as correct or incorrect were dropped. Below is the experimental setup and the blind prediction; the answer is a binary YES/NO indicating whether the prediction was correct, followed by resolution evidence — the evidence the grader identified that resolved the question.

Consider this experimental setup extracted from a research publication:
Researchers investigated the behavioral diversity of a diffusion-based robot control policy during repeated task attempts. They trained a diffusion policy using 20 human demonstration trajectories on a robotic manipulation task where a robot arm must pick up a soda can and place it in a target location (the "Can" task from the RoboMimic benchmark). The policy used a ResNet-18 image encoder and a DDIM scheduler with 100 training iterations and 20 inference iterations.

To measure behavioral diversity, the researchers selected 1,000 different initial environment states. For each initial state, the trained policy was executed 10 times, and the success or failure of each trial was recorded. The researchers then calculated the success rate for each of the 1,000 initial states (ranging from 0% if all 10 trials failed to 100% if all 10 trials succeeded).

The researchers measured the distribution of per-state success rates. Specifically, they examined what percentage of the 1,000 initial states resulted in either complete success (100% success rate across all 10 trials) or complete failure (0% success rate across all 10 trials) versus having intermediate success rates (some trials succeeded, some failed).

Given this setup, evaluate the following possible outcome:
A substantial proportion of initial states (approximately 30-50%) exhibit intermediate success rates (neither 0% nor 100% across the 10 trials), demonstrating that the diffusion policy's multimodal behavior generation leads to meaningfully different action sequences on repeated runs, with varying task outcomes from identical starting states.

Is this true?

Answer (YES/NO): NO